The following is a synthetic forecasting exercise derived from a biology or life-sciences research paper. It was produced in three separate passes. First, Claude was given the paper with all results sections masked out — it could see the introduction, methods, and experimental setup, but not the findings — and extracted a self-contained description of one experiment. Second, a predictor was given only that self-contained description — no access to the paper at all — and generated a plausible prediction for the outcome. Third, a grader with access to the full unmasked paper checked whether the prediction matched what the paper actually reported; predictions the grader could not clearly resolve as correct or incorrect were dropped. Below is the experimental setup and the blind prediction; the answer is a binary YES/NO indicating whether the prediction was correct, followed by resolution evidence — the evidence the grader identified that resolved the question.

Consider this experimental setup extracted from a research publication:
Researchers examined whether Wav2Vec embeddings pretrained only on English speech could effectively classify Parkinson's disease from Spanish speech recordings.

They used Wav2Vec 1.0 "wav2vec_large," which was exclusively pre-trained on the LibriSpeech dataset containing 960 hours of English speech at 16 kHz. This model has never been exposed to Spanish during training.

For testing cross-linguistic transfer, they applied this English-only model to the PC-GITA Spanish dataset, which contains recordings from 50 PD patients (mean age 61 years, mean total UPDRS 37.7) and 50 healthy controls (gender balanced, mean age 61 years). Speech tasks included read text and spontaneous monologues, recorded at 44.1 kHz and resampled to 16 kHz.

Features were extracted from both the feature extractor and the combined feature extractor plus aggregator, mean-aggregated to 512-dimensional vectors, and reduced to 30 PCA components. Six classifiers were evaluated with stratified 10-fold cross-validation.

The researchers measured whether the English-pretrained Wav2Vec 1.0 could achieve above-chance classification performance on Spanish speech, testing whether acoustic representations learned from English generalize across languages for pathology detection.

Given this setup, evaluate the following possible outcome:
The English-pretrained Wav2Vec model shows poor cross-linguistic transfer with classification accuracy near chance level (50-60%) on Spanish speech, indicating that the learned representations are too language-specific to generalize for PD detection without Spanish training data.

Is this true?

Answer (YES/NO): NO